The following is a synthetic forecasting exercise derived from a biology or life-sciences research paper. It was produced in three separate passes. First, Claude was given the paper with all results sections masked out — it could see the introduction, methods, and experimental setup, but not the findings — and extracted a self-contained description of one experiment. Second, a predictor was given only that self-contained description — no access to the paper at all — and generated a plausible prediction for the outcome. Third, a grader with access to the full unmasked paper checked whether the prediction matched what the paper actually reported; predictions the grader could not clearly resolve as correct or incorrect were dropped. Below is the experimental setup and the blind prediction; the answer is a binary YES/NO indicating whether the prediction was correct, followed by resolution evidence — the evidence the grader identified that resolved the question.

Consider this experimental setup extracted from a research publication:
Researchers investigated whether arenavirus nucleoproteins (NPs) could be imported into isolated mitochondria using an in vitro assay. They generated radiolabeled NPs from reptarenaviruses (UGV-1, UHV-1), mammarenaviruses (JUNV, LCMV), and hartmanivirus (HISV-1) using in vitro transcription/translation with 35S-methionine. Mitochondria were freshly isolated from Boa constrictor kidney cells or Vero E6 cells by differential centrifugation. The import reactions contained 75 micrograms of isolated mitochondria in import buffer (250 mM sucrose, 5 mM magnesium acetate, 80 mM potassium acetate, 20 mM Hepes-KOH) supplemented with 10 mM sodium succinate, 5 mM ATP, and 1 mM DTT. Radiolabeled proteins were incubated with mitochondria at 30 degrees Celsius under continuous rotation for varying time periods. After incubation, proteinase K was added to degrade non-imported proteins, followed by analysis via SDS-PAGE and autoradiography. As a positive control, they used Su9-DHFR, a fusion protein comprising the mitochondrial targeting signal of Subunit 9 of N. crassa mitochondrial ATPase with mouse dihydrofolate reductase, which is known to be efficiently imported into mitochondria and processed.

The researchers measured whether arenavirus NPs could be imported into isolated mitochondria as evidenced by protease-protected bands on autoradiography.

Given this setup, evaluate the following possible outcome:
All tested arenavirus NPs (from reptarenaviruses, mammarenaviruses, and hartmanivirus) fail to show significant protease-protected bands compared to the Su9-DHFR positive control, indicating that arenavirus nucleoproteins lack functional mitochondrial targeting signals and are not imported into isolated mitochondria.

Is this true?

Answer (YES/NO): YES